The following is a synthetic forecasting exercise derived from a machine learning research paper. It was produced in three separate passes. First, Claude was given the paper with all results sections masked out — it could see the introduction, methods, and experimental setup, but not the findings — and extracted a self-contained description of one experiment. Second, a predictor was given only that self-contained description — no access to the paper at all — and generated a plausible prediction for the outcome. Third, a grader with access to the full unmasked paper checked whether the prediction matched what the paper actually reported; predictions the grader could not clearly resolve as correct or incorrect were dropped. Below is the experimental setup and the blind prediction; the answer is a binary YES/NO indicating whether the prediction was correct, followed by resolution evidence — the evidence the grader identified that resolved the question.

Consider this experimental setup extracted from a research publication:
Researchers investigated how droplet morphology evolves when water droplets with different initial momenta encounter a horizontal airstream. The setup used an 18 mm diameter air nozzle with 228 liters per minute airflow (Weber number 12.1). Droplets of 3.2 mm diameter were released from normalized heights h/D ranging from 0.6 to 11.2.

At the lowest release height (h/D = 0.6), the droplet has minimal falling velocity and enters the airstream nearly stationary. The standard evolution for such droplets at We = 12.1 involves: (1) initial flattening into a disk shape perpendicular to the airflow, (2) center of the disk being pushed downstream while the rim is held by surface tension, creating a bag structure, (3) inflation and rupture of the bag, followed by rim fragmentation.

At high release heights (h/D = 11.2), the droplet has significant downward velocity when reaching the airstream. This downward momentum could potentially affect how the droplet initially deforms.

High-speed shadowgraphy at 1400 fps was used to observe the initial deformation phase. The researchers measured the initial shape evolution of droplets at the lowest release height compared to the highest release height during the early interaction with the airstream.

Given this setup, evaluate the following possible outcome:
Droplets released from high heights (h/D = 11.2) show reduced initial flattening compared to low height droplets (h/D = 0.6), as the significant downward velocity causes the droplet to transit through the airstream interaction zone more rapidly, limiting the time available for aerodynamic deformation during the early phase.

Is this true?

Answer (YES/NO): NO